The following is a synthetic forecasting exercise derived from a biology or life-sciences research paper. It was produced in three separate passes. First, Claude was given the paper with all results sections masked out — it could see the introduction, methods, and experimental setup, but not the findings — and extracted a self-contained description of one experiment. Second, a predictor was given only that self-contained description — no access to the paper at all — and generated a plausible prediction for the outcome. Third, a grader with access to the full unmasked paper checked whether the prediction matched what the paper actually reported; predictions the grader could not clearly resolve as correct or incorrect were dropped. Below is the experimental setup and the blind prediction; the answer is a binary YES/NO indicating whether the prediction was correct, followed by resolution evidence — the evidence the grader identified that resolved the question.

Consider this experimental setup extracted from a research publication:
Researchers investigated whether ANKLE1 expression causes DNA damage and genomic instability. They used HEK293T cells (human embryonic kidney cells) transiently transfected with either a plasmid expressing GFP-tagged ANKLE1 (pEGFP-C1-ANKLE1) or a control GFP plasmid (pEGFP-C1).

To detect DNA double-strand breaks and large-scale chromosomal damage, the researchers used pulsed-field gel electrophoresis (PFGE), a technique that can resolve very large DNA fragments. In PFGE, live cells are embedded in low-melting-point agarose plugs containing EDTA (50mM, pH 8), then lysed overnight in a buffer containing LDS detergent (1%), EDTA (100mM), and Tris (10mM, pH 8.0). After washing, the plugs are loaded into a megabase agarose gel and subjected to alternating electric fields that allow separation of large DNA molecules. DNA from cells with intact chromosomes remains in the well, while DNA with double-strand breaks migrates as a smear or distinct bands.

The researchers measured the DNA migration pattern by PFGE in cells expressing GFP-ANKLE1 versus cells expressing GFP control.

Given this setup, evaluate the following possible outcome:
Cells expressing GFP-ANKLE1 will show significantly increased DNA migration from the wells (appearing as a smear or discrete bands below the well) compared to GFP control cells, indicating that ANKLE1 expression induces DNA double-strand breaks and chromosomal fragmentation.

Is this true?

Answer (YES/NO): NO